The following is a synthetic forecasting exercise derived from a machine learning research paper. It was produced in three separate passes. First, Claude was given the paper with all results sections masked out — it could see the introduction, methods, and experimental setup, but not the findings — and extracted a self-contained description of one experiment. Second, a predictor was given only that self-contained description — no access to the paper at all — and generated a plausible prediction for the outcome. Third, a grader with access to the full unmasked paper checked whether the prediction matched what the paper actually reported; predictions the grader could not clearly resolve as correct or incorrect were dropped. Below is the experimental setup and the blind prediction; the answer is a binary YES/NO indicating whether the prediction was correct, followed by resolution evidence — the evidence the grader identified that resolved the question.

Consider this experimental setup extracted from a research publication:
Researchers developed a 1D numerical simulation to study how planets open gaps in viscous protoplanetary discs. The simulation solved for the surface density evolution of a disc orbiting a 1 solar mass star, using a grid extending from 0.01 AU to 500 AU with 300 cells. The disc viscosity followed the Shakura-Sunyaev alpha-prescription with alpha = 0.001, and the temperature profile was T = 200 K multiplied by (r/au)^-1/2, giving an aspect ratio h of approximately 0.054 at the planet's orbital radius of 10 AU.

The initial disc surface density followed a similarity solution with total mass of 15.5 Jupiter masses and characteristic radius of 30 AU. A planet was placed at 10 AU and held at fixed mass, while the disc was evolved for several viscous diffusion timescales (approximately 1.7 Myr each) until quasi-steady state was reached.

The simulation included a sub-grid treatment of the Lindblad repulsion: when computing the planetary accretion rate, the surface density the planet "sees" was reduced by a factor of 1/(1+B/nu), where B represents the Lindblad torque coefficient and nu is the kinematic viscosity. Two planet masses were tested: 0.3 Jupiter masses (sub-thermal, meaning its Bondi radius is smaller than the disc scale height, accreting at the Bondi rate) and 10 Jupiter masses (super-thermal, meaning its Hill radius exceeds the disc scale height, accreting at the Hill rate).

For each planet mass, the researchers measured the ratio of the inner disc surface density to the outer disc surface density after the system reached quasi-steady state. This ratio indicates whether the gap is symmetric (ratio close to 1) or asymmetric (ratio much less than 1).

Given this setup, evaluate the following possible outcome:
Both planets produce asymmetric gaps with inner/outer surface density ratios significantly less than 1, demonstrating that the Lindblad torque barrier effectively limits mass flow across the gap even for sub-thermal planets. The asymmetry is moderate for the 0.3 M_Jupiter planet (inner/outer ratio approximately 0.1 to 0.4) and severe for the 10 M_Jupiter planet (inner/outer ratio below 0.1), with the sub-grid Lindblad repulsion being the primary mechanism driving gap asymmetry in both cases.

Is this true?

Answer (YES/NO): NO